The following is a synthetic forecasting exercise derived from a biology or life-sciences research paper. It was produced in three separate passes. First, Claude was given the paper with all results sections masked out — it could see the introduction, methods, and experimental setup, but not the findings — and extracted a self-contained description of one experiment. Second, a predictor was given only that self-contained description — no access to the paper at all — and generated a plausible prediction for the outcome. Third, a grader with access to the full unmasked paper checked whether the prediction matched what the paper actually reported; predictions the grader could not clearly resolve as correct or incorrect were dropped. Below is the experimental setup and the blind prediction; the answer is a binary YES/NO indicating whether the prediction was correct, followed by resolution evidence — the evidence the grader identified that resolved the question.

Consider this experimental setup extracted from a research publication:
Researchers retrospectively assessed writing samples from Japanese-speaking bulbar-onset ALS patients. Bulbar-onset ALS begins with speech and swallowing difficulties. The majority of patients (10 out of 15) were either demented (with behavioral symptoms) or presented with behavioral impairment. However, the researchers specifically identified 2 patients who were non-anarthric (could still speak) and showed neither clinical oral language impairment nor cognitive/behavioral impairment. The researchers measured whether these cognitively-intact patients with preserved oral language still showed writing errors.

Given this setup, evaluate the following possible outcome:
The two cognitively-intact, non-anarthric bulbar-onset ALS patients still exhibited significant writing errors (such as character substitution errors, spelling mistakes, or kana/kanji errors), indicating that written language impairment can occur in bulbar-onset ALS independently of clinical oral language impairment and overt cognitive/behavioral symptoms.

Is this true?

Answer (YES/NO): YES